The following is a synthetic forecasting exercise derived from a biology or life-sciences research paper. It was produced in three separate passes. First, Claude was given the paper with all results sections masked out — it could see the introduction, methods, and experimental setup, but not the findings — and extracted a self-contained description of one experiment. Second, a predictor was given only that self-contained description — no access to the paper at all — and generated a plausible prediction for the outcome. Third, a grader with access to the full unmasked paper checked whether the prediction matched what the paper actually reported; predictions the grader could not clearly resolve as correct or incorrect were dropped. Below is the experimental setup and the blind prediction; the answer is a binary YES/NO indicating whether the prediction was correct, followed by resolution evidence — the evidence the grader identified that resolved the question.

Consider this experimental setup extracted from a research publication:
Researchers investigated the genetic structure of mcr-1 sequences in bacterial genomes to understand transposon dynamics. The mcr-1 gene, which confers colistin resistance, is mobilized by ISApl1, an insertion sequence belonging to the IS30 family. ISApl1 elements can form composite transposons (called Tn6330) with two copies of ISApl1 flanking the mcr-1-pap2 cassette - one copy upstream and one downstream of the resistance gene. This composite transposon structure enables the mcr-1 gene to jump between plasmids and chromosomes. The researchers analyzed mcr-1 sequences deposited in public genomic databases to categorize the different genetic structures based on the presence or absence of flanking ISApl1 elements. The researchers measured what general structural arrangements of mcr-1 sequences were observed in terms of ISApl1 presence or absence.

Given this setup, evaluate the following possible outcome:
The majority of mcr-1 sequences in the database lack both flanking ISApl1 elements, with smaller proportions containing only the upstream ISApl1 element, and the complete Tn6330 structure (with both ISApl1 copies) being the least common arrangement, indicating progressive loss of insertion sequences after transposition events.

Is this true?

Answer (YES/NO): NO